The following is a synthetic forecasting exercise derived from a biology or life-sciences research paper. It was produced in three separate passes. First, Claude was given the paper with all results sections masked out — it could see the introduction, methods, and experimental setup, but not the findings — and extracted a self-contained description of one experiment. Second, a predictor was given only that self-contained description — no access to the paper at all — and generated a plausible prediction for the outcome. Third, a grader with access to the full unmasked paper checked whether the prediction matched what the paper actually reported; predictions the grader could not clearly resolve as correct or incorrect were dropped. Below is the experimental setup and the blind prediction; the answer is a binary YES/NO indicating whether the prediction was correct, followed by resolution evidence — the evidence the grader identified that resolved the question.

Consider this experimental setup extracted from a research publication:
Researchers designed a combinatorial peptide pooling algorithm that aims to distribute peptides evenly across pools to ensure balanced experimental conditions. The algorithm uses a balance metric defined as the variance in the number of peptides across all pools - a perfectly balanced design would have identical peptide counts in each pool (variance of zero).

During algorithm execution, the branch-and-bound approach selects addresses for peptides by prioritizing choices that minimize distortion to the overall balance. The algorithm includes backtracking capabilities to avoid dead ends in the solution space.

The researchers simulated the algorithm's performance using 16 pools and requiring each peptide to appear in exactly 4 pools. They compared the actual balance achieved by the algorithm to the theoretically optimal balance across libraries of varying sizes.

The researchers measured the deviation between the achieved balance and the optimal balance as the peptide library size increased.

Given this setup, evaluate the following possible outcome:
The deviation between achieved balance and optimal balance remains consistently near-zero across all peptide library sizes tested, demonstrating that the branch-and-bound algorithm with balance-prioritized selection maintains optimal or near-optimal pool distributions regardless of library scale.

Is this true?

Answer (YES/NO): NO